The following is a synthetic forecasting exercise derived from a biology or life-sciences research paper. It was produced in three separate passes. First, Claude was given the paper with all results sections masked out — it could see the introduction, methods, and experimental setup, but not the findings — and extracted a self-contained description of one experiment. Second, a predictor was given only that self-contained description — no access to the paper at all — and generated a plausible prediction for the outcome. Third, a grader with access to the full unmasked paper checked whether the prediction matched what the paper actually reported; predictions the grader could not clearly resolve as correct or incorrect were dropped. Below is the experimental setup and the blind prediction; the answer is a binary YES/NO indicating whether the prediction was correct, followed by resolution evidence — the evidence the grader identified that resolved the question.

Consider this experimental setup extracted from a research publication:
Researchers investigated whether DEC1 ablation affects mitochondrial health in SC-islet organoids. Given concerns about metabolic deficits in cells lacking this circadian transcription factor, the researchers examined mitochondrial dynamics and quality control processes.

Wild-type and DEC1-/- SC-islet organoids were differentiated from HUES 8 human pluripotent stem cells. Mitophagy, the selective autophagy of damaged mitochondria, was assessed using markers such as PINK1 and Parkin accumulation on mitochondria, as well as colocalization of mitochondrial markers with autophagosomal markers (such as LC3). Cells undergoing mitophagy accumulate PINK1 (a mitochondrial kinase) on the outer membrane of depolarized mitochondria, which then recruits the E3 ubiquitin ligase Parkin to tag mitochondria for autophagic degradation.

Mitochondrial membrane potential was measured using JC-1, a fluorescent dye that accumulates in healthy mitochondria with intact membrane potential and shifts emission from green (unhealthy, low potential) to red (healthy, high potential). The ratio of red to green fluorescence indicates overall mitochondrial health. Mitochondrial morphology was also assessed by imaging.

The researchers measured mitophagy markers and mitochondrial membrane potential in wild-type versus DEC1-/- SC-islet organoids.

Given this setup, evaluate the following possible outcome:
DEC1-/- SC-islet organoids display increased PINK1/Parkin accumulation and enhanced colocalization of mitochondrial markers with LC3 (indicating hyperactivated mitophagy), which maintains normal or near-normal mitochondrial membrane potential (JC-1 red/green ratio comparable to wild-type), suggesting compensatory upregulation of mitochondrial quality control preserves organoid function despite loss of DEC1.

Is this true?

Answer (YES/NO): NO